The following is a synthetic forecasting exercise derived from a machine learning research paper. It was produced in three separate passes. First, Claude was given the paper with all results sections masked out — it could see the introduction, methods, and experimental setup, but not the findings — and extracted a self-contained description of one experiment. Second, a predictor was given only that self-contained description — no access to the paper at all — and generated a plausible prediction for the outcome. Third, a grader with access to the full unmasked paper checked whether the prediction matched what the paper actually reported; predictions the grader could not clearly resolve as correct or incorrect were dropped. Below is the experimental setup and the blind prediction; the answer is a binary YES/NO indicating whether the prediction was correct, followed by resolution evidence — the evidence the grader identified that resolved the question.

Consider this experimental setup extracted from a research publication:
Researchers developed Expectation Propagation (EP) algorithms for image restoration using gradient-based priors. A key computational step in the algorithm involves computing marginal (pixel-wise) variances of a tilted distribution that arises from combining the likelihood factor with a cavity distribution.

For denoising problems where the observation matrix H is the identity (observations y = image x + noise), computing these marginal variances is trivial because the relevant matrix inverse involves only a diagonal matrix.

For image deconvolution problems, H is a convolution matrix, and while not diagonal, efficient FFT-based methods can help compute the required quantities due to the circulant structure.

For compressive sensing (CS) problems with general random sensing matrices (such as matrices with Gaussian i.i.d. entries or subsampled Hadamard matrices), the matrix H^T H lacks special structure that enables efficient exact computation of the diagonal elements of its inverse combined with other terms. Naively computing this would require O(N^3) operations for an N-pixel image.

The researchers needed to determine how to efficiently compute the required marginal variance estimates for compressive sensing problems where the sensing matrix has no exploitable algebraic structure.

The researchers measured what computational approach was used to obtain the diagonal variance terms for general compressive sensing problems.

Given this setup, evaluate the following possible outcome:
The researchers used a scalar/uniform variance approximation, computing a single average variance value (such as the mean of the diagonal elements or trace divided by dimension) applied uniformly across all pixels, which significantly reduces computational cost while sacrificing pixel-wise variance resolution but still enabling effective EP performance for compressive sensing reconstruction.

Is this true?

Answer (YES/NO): NO